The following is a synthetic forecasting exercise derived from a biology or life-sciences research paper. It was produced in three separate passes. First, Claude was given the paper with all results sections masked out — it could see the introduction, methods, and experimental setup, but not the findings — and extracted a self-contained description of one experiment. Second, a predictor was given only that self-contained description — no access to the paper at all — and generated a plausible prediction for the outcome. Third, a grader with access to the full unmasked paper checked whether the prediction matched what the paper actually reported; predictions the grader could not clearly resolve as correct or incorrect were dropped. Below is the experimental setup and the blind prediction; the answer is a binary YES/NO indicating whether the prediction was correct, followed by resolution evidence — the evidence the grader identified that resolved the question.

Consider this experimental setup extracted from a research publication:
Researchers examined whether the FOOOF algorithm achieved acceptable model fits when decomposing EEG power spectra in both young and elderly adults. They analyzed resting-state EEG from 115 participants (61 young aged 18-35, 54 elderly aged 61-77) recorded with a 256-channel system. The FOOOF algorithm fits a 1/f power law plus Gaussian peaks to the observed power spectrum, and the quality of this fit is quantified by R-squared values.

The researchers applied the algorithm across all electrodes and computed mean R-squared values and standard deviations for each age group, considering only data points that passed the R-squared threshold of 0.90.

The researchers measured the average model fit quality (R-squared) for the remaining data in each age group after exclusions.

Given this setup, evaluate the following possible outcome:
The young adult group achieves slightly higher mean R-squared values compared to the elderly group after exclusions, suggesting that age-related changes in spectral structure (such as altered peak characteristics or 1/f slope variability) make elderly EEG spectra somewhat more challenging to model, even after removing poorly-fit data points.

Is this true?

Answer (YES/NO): YES